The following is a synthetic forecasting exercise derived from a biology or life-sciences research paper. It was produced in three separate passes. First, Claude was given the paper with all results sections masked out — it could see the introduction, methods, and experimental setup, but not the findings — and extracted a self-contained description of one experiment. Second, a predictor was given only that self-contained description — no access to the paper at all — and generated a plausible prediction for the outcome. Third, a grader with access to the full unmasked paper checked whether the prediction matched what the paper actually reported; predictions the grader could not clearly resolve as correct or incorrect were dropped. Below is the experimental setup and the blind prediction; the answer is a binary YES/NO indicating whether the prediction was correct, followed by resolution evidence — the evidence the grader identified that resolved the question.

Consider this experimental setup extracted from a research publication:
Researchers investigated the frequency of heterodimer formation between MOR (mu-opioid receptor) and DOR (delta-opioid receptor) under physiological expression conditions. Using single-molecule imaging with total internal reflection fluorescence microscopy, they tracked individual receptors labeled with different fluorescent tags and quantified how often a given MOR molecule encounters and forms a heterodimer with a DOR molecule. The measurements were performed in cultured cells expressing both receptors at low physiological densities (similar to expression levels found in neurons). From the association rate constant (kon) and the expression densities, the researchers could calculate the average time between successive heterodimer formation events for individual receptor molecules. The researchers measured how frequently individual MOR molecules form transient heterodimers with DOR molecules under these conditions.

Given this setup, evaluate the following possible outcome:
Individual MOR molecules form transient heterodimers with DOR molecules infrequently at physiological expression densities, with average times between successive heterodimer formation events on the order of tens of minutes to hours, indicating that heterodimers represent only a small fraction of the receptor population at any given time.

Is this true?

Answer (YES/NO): NO